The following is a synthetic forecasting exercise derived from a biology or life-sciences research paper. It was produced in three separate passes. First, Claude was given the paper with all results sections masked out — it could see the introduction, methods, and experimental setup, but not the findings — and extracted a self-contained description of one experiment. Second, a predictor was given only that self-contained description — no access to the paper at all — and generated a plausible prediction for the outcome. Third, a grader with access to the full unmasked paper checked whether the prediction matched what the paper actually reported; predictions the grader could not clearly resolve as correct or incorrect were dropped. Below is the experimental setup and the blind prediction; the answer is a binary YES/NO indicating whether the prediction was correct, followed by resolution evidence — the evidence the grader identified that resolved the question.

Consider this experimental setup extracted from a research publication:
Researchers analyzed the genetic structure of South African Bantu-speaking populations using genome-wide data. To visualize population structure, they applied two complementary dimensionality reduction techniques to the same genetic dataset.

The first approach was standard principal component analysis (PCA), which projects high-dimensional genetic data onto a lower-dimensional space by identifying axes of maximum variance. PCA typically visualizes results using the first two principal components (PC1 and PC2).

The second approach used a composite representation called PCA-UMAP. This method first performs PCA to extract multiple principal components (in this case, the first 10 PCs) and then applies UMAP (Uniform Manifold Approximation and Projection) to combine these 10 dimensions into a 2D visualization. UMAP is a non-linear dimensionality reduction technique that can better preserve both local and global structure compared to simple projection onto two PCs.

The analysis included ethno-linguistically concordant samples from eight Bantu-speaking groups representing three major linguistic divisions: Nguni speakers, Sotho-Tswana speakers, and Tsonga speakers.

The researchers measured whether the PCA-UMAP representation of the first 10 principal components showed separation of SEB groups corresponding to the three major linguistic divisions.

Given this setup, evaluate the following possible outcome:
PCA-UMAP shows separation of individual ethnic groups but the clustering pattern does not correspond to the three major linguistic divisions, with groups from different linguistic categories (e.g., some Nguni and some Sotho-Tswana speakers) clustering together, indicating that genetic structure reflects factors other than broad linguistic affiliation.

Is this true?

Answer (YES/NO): NO